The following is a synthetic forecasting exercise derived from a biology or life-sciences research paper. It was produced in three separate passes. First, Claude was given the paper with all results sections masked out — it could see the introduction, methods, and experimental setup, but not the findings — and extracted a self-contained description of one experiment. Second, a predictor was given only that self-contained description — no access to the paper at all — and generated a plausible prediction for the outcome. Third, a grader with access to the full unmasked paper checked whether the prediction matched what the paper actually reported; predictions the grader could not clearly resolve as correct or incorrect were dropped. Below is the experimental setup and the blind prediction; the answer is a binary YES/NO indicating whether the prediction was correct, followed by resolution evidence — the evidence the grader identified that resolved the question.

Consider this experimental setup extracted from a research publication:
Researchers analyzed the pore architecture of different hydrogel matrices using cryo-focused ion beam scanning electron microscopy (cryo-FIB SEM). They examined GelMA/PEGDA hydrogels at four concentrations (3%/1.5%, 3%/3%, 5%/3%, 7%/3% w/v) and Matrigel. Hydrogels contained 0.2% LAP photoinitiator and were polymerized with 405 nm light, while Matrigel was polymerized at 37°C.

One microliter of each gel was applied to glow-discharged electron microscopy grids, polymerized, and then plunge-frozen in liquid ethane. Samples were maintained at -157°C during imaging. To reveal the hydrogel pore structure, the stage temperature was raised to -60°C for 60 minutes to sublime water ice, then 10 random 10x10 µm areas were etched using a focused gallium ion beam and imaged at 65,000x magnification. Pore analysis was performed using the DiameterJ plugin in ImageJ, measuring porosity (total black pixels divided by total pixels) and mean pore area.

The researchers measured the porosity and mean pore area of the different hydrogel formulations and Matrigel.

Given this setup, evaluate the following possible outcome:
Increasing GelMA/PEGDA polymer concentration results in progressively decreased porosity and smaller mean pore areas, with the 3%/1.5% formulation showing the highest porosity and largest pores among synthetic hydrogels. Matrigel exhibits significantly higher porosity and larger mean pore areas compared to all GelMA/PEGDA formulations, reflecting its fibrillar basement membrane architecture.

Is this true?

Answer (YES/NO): NO